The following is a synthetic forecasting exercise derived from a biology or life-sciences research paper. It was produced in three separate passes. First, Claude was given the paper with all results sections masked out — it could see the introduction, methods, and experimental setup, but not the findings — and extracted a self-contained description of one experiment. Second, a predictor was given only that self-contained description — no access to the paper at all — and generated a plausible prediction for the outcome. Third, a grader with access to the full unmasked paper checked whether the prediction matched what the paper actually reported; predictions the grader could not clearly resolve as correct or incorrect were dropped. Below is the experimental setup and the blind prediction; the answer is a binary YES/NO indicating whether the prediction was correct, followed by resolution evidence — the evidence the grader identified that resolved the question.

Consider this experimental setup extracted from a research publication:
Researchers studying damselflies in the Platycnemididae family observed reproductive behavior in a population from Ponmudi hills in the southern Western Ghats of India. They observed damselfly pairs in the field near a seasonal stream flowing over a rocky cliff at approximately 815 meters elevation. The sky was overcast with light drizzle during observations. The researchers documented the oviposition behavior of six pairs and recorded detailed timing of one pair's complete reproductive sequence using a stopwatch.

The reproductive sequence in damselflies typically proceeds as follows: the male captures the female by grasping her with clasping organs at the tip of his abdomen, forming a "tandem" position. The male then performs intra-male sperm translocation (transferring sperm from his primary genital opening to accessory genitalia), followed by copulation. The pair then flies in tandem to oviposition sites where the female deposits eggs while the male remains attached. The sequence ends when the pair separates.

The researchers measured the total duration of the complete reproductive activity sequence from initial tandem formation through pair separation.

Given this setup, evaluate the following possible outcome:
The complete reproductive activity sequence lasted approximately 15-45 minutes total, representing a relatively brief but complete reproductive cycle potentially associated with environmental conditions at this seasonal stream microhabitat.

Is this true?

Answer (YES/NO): YES